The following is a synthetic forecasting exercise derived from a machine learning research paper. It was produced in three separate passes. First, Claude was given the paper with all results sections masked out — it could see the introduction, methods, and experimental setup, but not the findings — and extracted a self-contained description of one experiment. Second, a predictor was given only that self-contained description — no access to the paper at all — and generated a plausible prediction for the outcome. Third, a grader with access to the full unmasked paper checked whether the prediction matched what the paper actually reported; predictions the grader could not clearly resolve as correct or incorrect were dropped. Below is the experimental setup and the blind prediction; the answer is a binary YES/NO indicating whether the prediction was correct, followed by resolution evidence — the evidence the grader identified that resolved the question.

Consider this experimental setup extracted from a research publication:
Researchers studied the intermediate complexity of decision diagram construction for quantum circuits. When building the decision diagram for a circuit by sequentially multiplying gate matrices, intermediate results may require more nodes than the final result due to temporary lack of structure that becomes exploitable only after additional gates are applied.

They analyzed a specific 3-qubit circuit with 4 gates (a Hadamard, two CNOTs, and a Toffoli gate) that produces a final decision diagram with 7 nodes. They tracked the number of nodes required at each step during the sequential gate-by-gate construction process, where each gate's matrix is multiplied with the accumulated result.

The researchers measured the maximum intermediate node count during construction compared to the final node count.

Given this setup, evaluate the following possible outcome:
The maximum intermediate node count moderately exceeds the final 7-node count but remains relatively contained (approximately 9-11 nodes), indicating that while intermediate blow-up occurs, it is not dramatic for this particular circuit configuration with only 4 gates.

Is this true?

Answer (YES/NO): YES